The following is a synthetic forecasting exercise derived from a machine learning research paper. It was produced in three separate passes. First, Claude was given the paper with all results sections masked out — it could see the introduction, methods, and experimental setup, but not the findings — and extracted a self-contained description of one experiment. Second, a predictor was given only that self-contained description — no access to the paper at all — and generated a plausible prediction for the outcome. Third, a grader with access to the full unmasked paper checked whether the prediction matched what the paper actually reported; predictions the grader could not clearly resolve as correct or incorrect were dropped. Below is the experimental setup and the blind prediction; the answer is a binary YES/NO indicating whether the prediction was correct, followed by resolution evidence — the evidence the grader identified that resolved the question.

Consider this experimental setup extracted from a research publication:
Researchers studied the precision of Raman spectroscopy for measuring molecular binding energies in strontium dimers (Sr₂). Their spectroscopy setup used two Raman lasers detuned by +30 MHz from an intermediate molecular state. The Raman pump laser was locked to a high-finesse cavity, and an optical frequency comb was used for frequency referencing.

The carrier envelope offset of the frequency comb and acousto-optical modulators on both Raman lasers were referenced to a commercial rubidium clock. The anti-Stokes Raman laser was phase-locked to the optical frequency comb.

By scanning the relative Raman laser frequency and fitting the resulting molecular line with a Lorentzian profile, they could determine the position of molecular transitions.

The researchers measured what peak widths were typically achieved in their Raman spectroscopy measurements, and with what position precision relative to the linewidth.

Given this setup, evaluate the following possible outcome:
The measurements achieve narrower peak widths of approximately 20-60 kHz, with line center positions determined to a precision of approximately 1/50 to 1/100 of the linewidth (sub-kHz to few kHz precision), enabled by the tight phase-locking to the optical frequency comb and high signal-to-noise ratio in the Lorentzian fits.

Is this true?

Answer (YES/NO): NO